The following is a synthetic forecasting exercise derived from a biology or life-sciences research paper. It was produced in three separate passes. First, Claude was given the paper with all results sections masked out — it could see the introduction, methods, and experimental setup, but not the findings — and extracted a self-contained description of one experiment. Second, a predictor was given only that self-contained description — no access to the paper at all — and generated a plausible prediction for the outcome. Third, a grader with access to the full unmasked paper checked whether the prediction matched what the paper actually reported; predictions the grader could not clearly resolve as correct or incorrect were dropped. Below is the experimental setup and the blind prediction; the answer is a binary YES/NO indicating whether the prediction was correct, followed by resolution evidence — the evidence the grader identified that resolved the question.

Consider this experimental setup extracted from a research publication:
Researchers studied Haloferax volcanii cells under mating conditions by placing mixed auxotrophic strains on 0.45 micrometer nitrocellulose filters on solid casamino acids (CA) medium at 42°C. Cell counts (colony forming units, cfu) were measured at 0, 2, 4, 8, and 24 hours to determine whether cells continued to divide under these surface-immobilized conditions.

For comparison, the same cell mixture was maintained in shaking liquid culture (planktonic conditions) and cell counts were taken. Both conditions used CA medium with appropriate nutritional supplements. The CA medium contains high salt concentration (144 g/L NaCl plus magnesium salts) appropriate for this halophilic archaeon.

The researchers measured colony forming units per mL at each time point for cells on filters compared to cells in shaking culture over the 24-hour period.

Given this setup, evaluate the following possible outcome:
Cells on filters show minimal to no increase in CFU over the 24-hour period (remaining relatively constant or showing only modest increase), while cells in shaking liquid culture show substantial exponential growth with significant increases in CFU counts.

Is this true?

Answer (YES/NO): NO